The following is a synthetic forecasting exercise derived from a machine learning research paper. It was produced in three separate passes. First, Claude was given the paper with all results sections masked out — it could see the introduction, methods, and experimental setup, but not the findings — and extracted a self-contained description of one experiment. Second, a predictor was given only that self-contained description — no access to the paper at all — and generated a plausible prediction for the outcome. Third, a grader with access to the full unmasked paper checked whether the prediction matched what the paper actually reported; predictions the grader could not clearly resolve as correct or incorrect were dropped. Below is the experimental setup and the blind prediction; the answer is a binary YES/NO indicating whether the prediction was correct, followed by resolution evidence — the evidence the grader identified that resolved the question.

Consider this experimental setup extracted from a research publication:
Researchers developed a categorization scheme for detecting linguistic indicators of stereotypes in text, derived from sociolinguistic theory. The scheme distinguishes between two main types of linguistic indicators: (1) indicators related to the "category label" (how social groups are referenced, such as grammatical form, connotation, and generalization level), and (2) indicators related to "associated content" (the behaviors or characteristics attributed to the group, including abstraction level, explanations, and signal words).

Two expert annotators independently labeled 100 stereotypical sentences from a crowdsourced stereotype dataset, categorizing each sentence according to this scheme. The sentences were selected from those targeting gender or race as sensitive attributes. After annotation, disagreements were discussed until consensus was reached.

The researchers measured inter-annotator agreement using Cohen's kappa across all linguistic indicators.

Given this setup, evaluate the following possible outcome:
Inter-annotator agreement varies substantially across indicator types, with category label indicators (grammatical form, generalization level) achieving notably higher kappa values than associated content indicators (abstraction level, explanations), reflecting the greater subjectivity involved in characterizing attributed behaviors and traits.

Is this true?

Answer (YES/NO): NO